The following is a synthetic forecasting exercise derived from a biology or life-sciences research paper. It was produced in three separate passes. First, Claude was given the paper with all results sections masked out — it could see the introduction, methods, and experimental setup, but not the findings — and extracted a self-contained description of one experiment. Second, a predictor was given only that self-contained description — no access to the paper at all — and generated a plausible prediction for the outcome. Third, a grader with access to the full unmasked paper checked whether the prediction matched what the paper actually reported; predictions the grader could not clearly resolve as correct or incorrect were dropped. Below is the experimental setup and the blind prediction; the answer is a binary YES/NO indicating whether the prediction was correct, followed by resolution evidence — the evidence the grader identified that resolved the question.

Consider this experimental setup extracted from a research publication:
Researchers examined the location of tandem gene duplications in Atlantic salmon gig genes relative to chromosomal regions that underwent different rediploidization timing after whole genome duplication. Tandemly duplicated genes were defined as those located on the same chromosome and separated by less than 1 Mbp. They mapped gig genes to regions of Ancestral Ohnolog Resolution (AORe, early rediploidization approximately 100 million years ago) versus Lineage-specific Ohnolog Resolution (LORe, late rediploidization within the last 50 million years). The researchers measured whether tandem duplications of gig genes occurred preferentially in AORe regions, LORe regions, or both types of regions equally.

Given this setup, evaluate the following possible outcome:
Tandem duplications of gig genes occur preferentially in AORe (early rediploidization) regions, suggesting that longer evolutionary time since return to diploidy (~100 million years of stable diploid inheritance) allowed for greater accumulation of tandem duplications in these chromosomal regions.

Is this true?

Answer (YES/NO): NO